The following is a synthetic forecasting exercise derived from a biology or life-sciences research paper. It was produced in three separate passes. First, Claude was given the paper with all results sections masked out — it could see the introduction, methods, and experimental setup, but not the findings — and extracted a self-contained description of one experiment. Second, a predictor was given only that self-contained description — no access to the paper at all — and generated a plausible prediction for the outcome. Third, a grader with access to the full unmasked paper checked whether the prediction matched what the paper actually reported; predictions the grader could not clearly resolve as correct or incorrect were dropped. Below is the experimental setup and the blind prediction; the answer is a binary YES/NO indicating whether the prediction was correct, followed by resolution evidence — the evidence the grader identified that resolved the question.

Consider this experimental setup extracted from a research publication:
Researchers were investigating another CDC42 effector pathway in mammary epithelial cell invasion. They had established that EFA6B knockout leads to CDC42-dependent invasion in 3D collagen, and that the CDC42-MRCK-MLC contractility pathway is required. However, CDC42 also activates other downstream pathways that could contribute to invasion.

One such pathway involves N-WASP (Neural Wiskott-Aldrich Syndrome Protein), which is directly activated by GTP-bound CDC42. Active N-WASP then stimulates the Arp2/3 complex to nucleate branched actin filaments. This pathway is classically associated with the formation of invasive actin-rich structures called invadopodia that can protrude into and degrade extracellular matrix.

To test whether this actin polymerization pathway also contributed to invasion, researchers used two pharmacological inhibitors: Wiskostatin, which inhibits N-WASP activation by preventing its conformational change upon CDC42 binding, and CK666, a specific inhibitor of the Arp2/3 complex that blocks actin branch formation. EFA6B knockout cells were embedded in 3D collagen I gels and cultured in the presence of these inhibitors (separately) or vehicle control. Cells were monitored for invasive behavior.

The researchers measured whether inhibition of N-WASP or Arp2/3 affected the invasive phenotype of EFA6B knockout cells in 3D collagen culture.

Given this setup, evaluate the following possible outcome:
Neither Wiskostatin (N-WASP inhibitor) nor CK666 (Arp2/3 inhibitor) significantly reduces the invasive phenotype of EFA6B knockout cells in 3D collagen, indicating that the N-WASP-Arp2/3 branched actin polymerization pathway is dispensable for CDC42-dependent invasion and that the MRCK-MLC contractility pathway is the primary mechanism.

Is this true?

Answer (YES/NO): NO